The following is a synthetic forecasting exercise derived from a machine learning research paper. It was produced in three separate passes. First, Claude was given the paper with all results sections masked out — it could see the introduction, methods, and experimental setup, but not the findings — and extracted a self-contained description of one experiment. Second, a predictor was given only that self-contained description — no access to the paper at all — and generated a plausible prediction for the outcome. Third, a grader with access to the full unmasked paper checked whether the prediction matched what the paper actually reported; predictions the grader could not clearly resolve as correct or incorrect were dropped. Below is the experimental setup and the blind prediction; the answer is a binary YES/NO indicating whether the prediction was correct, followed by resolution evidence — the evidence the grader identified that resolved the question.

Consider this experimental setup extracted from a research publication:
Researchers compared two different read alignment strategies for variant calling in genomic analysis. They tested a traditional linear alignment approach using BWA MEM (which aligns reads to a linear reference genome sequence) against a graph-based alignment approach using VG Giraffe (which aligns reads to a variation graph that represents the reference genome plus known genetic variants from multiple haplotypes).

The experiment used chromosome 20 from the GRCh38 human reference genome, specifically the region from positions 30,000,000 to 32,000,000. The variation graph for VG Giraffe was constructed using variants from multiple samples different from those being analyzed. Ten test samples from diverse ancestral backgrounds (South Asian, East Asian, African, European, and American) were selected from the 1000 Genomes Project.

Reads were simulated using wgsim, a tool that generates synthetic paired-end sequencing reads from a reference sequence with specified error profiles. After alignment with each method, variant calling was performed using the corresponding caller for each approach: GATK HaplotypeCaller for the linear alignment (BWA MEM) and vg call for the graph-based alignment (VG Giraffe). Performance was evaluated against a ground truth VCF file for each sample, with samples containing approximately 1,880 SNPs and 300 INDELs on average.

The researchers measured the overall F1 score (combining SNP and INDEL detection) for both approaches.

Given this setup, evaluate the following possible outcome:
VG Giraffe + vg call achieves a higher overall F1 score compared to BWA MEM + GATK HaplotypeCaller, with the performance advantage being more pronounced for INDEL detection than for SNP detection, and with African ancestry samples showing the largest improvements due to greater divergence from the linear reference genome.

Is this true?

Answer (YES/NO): NO